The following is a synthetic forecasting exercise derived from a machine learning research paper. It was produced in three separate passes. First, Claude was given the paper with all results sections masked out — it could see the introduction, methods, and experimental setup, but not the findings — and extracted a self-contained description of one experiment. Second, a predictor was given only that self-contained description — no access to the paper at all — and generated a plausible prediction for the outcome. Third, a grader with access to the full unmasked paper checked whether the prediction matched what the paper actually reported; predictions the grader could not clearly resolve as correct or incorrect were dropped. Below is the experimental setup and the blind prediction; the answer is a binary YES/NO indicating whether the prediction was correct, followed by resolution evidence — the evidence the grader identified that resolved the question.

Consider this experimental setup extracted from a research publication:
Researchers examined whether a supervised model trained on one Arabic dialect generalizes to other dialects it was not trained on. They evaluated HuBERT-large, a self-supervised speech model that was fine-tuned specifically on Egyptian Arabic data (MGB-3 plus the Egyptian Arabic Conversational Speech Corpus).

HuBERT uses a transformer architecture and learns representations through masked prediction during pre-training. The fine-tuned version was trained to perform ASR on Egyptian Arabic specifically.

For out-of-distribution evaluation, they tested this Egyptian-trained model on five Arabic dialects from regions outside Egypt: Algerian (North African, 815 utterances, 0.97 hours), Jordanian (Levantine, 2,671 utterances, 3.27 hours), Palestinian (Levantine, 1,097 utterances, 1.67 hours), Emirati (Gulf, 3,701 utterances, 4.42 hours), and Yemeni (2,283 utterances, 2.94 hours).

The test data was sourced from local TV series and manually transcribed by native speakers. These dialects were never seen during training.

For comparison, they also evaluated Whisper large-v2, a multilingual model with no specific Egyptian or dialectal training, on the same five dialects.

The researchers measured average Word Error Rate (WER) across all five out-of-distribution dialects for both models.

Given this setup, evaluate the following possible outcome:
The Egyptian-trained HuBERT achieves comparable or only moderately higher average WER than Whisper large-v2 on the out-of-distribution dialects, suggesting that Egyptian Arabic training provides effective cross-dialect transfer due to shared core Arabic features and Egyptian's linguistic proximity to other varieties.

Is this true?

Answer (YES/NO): NO